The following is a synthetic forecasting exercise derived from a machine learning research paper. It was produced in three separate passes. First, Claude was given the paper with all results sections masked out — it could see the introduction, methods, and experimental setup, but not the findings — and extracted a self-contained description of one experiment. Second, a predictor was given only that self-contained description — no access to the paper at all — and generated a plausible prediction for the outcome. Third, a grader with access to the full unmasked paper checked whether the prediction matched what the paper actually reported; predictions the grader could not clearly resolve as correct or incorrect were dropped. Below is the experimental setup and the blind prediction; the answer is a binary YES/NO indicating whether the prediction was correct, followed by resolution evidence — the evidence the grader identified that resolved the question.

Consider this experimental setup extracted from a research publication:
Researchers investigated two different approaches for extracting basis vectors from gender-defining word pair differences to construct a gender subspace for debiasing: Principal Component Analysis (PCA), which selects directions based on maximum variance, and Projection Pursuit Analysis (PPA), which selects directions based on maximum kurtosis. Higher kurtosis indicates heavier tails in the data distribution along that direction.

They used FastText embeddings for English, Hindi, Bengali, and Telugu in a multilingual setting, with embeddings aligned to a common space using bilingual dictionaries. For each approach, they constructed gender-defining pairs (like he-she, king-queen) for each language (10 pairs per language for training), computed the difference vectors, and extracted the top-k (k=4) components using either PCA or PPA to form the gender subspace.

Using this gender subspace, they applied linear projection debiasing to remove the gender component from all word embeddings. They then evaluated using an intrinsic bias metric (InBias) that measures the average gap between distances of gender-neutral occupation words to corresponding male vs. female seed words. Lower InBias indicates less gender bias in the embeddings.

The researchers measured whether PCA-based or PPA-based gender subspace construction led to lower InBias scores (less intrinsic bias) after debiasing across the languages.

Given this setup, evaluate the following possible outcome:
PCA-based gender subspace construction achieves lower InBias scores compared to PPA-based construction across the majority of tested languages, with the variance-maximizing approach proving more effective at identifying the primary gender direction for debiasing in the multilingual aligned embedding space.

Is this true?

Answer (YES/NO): YES